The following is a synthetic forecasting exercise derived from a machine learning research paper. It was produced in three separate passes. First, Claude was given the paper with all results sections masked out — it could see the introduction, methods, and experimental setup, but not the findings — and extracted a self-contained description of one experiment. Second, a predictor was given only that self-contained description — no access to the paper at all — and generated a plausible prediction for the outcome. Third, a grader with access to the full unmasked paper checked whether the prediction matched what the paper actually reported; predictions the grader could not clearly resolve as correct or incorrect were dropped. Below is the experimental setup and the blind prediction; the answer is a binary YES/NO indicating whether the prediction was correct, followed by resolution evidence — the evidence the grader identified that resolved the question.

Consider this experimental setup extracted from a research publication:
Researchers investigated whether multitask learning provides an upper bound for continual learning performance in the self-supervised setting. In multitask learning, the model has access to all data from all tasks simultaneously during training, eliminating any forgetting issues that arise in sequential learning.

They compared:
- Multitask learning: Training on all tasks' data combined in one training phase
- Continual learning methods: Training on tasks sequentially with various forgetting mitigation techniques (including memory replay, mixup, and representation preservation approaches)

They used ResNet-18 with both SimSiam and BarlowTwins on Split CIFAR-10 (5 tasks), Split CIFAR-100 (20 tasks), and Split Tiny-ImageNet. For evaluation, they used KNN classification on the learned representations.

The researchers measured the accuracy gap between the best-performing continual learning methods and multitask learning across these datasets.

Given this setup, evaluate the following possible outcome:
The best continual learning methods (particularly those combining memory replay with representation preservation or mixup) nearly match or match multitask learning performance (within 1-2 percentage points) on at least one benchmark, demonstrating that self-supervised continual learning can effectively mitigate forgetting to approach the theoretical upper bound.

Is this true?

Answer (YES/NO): NO